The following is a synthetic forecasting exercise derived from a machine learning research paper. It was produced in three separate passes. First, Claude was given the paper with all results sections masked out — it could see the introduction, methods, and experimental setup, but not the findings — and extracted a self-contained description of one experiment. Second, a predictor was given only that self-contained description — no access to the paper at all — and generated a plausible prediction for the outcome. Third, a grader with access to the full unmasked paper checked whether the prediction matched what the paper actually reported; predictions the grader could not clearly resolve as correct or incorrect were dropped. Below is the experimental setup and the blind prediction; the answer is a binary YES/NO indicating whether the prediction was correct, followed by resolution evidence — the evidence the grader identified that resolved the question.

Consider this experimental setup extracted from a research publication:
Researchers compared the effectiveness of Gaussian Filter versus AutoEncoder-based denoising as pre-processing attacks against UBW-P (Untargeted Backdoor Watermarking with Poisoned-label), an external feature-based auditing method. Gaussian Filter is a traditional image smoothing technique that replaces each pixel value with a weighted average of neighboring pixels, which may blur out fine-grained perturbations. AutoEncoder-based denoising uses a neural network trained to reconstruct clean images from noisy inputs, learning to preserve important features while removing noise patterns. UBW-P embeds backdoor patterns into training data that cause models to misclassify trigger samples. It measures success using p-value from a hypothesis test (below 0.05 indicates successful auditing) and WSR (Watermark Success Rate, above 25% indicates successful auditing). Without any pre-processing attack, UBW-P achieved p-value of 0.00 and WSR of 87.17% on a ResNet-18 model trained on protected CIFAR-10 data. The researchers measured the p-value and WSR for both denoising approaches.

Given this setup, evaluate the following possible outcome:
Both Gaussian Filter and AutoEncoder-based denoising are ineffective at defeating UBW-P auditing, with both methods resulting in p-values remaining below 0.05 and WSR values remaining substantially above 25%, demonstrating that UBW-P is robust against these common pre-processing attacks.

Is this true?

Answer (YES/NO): NO